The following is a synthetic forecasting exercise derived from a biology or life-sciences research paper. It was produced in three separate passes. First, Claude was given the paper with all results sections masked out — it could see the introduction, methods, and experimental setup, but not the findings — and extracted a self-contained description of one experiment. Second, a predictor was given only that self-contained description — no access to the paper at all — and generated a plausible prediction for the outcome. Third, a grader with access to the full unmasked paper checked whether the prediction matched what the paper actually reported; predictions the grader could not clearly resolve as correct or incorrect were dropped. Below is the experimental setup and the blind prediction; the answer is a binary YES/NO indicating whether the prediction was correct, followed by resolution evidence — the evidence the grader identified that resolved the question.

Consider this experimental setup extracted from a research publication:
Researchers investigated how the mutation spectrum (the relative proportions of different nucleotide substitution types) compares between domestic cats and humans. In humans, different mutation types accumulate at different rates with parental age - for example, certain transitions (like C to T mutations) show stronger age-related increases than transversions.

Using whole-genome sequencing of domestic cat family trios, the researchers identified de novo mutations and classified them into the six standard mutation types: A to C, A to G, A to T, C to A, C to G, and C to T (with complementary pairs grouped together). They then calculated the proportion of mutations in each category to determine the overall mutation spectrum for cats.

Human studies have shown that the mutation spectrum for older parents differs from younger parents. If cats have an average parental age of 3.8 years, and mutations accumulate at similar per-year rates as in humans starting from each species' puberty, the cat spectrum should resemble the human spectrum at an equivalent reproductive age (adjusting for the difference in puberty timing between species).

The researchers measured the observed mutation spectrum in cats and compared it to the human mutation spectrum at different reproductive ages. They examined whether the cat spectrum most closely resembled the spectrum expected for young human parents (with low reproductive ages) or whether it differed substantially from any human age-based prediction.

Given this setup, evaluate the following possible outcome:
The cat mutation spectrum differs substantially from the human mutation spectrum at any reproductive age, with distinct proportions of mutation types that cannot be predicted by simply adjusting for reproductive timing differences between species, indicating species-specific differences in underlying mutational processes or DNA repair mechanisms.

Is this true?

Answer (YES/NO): NO